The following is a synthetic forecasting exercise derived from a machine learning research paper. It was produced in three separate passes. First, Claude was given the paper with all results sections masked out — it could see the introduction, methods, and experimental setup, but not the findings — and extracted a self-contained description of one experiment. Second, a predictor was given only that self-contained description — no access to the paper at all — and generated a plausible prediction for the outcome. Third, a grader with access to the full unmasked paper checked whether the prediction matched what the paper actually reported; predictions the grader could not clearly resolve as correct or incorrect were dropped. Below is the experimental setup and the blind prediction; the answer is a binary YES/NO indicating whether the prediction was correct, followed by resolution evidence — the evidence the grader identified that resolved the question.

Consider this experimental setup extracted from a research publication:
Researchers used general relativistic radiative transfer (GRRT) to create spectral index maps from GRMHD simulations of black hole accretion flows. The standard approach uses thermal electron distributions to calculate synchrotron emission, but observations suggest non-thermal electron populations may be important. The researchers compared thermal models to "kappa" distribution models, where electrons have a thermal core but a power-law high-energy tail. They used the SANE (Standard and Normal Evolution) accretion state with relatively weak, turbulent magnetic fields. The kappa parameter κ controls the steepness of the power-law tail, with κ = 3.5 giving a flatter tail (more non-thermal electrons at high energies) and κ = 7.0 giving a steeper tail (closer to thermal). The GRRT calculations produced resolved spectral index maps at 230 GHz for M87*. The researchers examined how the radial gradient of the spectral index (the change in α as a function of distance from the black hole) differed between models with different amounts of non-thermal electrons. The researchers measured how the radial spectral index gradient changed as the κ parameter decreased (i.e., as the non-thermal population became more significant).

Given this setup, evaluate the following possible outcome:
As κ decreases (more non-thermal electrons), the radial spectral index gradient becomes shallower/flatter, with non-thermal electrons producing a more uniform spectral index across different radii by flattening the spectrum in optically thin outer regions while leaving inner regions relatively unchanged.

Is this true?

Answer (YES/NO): YES